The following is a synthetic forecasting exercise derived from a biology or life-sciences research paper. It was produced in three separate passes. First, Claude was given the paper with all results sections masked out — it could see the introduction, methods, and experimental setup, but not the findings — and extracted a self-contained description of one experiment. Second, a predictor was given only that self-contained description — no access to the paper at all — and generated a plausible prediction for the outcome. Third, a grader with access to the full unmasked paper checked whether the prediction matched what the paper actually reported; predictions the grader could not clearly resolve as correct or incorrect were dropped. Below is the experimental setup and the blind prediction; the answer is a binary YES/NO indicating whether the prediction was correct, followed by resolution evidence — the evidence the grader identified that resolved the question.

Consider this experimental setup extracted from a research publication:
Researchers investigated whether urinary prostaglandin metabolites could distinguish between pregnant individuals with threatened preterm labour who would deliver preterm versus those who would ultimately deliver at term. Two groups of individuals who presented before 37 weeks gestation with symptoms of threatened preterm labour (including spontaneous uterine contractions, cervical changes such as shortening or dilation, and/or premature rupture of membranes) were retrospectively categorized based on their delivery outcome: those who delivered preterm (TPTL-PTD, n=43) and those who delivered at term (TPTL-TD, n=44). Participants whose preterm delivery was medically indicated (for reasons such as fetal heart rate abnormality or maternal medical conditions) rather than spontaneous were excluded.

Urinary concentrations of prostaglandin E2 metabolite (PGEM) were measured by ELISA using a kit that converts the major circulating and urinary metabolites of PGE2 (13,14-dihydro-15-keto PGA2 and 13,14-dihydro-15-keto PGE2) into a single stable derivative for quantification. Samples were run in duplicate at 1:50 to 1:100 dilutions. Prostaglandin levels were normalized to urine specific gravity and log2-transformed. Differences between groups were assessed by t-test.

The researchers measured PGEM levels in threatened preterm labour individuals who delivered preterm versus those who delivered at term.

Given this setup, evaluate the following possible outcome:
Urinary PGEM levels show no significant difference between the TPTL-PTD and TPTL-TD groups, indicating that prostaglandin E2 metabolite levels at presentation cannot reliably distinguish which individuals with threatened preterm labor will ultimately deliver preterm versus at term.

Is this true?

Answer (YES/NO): YES